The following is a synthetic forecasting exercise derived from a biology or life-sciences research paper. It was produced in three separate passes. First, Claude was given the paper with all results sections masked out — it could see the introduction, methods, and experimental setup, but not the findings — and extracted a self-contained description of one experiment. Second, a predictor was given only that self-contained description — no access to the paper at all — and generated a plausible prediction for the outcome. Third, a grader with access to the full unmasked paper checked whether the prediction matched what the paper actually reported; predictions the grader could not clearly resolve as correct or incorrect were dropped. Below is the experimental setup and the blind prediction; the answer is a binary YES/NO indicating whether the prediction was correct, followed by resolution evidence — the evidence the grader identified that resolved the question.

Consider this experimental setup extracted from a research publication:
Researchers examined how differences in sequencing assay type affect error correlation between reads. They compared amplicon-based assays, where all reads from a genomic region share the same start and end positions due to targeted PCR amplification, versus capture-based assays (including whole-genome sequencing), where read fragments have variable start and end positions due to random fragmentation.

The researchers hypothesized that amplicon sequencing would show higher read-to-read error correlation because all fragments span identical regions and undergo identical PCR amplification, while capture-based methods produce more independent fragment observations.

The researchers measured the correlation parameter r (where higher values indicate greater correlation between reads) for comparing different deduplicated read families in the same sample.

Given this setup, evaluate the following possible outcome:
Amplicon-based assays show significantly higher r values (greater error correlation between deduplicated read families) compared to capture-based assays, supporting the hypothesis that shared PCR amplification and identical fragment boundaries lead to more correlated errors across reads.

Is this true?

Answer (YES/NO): YES